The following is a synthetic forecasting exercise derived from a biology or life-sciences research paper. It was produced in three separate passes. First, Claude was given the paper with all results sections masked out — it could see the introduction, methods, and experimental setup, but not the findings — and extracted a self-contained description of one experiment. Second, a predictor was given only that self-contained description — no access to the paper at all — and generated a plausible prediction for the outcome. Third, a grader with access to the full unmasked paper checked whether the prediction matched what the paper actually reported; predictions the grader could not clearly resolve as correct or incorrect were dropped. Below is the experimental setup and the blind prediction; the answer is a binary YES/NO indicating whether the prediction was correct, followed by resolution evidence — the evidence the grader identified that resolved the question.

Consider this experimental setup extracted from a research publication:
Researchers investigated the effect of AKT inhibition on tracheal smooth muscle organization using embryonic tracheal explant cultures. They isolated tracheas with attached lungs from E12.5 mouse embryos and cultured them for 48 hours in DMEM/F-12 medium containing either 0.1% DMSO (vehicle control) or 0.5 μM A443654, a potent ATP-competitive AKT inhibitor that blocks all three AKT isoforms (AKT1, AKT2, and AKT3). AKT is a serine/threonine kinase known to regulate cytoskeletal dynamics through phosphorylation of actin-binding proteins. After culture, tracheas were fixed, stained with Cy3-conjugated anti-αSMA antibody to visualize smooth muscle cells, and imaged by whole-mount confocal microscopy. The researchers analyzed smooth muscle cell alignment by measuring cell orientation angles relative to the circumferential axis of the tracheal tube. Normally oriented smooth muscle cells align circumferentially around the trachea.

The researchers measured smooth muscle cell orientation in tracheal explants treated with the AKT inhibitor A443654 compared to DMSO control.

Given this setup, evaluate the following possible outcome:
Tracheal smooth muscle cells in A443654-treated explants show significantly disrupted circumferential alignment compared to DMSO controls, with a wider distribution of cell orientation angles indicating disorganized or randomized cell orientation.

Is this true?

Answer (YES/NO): NO